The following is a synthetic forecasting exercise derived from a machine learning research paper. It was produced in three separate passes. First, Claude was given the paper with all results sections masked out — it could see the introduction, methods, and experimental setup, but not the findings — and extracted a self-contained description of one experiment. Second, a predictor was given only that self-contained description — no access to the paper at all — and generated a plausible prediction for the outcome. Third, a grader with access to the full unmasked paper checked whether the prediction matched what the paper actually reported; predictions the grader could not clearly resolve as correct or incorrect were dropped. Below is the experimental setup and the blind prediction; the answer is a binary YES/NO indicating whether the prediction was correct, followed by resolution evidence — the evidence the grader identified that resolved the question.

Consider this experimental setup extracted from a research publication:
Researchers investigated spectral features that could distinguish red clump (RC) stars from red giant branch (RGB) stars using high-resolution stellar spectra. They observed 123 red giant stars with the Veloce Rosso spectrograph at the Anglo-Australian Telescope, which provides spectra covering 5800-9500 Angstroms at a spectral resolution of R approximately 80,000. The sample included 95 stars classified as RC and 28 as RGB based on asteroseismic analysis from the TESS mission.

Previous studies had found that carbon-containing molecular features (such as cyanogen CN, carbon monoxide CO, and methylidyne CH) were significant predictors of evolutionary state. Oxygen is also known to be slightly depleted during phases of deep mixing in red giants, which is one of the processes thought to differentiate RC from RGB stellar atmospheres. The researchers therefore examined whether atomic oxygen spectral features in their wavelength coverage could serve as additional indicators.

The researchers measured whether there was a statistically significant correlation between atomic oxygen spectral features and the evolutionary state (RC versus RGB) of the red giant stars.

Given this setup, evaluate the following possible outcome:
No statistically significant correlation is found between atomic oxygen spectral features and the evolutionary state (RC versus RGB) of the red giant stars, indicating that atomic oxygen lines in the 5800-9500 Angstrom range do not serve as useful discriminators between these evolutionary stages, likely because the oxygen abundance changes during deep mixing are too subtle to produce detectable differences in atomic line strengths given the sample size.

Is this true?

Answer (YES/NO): YES